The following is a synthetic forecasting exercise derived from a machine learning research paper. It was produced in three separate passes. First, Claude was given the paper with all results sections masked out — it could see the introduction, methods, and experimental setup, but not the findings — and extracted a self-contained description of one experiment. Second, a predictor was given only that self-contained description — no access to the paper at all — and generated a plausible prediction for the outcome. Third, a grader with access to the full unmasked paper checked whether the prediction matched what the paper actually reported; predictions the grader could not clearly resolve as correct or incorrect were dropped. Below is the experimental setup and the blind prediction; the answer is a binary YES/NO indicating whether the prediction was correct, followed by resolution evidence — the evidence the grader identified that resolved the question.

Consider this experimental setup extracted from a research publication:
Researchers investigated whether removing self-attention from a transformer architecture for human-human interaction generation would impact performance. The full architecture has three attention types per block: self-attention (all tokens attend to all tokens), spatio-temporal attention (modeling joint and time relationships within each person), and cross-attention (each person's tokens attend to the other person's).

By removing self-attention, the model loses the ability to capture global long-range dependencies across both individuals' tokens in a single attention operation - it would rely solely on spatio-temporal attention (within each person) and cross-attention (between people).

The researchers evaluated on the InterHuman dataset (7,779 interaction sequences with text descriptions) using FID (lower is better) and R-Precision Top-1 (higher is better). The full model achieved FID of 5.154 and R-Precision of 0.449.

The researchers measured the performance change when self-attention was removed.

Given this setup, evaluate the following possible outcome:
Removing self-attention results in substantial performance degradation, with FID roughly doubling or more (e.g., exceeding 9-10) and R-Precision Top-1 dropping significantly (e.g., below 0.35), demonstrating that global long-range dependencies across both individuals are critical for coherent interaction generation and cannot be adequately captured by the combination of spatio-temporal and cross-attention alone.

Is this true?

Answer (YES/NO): NO